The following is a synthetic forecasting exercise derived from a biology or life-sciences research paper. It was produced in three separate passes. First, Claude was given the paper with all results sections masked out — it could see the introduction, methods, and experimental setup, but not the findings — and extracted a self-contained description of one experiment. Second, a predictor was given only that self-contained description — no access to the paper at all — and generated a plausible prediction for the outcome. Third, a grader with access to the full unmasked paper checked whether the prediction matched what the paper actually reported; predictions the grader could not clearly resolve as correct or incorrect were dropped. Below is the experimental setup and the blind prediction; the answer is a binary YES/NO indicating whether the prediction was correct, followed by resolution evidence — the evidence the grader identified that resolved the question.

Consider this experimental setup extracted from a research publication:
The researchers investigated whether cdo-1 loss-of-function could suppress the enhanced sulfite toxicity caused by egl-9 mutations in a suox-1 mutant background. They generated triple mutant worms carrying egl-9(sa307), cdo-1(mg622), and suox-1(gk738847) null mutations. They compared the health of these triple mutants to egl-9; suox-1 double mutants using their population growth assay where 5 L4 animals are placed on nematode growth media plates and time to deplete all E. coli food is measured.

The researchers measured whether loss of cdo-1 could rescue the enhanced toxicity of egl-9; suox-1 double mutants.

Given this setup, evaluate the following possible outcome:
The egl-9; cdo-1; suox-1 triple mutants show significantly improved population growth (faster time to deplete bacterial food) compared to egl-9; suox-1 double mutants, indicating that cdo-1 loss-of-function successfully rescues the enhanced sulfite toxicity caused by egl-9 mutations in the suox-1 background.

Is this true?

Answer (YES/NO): YES